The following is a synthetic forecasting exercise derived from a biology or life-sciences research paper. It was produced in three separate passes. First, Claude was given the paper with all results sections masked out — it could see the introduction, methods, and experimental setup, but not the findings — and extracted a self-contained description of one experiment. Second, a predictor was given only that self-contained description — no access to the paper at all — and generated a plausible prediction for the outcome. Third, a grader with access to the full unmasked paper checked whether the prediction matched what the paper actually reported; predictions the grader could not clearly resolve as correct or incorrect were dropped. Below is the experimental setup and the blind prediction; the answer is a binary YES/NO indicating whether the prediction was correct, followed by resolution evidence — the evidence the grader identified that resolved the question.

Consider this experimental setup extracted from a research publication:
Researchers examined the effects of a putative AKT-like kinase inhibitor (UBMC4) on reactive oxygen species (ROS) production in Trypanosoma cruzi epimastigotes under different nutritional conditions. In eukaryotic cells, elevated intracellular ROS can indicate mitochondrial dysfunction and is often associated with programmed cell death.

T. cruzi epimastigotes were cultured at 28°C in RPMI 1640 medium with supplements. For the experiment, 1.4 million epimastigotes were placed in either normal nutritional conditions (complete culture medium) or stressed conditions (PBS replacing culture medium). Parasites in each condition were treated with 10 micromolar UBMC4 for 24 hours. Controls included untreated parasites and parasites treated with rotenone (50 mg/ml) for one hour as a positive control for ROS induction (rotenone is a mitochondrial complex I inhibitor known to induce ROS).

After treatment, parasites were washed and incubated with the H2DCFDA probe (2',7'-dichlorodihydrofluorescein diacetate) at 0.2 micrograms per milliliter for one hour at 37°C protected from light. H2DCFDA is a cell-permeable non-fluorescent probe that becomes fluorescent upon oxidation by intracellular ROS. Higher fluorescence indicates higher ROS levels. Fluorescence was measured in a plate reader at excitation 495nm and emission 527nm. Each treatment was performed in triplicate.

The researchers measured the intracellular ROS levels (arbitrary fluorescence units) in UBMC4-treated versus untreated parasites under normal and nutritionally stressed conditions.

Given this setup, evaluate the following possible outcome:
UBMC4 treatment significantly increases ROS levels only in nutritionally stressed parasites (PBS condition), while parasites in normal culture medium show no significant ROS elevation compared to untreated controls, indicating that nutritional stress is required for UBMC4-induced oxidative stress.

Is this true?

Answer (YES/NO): YES